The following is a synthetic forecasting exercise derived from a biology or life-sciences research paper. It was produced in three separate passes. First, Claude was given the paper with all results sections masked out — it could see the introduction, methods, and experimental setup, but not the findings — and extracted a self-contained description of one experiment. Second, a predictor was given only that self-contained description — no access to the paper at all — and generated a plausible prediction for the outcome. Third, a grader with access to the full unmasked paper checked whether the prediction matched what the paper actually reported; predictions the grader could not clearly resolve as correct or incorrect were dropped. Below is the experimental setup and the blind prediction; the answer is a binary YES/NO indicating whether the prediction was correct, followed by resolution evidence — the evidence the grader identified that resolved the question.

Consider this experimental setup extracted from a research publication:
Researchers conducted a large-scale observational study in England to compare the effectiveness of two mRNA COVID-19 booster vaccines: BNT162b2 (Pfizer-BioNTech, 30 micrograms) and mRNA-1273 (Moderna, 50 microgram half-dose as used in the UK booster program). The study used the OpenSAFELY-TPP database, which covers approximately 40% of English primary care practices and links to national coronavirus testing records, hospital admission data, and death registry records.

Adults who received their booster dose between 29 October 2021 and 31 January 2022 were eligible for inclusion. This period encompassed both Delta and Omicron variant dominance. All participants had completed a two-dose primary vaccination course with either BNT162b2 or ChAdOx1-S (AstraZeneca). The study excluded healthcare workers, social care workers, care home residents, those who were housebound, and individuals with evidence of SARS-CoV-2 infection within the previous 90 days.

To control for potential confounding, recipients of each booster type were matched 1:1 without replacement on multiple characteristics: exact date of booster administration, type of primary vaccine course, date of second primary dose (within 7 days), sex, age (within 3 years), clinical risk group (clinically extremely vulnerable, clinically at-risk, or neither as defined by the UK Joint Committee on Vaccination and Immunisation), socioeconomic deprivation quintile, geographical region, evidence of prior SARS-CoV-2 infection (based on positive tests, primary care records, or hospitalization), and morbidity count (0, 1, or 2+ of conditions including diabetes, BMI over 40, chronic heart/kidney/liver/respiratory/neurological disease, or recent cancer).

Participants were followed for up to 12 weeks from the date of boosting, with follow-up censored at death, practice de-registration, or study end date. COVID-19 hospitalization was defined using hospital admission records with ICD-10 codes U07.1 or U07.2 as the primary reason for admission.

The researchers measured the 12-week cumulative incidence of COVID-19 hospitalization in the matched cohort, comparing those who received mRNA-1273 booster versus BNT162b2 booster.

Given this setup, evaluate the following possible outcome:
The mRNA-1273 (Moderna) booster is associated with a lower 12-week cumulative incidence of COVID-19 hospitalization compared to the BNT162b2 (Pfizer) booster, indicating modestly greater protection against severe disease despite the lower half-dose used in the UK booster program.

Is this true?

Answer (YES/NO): YES